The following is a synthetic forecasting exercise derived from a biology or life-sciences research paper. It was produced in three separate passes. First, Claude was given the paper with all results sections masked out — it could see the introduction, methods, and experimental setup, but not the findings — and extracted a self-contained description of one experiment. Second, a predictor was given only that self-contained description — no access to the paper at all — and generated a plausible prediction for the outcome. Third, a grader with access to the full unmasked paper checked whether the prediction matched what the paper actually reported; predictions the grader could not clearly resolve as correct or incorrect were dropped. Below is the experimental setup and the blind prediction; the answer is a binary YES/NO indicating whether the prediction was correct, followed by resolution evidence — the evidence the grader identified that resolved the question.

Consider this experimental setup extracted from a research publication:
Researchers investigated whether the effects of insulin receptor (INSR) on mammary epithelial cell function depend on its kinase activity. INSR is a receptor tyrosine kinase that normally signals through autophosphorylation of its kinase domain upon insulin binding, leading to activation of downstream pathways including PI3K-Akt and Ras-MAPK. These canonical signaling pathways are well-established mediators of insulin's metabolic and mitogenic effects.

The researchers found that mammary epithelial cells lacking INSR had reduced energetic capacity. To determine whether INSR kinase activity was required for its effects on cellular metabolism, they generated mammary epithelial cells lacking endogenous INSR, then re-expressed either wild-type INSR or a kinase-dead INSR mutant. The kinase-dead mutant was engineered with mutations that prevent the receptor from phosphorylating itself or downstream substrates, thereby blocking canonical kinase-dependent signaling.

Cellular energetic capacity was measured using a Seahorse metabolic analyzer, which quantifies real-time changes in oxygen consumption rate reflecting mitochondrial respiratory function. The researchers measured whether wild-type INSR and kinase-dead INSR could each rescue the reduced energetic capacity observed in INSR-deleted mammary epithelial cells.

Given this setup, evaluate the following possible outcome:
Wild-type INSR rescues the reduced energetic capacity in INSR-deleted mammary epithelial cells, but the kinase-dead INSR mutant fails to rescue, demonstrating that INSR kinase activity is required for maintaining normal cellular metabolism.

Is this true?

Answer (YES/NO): NO